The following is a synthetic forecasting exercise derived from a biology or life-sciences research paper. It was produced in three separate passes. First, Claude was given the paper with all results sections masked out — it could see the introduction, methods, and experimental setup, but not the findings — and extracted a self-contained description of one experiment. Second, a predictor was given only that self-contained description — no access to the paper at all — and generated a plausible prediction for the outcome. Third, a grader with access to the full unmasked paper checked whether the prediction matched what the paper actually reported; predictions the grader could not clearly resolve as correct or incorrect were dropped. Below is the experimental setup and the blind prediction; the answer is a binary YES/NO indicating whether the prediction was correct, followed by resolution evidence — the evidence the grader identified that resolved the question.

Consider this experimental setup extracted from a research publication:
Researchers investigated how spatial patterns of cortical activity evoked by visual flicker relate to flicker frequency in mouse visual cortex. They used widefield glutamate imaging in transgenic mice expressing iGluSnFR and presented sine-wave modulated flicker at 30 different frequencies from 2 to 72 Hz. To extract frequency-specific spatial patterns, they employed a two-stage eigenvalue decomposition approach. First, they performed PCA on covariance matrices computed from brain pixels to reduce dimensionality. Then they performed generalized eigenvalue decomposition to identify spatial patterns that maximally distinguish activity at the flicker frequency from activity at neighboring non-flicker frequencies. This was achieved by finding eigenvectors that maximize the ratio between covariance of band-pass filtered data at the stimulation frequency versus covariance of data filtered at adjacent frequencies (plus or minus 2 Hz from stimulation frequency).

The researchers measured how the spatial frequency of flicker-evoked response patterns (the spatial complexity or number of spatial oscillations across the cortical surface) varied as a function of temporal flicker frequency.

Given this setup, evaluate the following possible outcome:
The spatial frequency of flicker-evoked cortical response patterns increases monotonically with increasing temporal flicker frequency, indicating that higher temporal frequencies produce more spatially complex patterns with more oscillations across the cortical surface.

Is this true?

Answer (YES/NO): YES